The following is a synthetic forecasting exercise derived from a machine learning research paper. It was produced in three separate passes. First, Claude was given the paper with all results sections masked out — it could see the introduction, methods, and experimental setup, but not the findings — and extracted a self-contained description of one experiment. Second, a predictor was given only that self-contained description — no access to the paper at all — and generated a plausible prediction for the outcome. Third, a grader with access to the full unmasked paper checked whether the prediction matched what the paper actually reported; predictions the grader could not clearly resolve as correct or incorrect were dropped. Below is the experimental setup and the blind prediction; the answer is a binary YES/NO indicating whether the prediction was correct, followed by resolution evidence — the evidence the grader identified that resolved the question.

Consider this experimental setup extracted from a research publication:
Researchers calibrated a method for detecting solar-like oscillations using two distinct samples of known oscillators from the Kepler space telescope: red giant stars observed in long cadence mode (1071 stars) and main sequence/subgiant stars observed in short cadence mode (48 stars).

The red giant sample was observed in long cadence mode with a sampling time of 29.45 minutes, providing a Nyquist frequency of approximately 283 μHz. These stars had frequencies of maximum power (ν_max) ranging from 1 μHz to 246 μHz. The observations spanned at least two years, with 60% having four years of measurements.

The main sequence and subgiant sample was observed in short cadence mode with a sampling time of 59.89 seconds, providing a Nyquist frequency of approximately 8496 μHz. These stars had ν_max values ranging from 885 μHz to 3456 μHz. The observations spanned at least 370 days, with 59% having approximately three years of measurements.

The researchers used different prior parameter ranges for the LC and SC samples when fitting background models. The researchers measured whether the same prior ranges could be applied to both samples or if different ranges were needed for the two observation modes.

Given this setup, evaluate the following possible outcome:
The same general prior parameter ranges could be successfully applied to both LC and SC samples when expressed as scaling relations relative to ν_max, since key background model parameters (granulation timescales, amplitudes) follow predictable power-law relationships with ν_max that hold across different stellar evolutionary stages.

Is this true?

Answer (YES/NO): NO